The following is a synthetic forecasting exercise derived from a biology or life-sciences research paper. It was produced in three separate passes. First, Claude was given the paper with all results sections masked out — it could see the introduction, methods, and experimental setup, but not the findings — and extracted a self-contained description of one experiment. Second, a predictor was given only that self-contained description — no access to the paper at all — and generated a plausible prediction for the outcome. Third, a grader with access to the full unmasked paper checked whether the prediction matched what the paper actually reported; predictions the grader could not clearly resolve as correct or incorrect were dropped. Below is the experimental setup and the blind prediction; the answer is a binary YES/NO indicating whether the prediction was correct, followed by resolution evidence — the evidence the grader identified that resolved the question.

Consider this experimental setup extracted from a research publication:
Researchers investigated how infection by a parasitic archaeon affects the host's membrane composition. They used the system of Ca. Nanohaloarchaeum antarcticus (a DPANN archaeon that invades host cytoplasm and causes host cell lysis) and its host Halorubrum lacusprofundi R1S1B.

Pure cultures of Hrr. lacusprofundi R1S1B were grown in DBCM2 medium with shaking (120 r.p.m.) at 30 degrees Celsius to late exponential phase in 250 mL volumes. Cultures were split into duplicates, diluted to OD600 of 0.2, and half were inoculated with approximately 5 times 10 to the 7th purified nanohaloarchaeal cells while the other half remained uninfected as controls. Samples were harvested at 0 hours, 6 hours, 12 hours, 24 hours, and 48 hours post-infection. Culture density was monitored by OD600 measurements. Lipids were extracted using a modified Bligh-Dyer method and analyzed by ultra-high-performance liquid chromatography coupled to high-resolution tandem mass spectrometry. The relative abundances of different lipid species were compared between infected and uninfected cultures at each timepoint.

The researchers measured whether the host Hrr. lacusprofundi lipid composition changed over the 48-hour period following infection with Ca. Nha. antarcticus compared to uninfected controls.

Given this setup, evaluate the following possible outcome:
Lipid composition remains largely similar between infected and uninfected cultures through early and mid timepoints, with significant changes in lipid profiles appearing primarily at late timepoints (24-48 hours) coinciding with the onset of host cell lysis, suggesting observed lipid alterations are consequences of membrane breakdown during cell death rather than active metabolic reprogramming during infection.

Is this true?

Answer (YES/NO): NO